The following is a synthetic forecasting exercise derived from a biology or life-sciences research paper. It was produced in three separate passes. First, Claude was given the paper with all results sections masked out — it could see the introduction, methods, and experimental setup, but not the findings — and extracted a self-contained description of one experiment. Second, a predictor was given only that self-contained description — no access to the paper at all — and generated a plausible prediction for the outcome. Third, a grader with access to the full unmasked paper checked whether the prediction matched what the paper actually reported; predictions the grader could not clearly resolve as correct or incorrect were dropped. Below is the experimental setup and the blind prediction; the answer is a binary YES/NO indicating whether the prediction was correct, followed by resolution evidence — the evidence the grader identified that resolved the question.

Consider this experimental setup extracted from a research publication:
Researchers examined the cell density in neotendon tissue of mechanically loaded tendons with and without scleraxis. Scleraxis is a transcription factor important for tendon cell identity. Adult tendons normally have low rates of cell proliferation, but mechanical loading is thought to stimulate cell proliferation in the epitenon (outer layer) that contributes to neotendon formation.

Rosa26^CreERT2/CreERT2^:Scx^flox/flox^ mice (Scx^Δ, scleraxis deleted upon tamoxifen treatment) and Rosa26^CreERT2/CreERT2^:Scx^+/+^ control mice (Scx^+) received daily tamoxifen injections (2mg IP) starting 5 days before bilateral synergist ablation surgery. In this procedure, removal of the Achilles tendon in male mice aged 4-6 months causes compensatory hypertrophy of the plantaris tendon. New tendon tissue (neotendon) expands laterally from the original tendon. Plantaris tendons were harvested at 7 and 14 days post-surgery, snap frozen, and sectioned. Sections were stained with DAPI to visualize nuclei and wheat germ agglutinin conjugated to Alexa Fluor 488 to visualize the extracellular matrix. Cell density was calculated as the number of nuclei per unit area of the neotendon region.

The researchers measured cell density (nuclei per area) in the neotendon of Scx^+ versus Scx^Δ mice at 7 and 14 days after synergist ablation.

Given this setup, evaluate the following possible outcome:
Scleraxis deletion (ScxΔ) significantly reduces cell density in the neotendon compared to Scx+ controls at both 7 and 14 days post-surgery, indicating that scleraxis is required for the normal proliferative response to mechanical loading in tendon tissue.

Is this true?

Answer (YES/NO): NO